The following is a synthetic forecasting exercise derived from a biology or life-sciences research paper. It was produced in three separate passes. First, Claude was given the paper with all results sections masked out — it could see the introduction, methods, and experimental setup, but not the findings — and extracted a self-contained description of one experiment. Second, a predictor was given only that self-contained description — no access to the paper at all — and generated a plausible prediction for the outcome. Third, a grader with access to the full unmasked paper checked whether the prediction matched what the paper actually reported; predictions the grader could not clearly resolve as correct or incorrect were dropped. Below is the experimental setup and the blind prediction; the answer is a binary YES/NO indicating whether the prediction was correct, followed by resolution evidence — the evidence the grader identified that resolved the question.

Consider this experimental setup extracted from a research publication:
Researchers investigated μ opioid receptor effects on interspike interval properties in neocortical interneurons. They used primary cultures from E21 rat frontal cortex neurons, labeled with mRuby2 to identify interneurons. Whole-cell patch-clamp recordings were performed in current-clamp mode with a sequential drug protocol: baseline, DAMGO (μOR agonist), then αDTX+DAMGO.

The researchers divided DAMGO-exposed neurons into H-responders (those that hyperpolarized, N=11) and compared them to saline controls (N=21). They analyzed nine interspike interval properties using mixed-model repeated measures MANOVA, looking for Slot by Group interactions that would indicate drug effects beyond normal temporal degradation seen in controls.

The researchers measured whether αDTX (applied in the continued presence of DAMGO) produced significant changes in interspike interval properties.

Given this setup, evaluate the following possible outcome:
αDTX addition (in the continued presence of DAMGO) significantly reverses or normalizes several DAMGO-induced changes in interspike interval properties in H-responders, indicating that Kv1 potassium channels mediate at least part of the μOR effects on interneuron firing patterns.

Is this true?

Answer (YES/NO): YES